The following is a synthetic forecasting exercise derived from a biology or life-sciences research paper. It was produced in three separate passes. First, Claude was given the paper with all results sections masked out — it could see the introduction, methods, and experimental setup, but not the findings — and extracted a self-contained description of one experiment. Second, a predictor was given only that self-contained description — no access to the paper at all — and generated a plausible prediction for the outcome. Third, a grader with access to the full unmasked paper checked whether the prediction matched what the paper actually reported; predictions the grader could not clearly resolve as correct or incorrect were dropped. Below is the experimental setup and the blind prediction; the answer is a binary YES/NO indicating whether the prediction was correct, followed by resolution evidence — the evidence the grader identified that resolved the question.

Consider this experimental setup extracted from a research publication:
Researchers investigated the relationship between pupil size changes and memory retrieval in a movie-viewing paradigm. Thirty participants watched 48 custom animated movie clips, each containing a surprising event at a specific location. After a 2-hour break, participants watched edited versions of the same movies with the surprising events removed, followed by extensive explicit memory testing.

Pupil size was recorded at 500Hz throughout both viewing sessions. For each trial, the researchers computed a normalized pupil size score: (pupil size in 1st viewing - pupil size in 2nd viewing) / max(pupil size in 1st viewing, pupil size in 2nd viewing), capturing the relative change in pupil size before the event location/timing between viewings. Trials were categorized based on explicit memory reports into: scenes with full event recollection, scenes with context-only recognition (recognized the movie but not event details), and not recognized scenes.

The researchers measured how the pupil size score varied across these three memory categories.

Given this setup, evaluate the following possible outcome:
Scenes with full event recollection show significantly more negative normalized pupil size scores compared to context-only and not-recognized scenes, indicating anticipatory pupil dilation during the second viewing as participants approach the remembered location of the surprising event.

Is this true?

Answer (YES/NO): NO